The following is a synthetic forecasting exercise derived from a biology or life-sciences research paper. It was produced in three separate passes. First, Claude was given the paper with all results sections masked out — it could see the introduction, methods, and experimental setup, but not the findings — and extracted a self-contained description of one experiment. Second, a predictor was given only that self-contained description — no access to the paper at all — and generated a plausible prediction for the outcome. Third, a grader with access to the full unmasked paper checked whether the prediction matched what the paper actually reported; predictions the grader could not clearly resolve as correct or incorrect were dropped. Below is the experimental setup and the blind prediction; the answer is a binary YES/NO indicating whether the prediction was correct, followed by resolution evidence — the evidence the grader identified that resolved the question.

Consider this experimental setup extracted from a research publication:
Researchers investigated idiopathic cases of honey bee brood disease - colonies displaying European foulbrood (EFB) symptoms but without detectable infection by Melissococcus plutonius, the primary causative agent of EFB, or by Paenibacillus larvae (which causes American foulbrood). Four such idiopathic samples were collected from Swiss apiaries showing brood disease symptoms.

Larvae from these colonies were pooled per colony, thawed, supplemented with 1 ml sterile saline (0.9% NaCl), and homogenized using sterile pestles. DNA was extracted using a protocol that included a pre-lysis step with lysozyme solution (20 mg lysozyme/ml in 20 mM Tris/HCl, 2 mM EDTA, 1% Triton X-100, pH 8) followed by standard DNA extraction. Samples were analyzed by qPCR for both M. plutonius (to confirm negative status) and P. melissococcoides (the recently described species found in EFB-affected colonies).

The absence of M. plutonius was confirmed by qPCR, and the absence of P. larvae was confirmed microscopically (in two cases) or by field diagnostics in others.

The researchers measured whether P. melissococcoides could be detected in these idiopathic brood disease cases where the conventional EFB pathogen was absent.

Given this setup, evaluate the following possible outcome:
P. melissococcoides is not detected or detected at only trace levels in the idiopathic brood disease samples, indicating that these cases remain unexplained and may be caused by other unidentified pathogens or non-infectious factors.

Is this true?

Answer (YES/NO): NO